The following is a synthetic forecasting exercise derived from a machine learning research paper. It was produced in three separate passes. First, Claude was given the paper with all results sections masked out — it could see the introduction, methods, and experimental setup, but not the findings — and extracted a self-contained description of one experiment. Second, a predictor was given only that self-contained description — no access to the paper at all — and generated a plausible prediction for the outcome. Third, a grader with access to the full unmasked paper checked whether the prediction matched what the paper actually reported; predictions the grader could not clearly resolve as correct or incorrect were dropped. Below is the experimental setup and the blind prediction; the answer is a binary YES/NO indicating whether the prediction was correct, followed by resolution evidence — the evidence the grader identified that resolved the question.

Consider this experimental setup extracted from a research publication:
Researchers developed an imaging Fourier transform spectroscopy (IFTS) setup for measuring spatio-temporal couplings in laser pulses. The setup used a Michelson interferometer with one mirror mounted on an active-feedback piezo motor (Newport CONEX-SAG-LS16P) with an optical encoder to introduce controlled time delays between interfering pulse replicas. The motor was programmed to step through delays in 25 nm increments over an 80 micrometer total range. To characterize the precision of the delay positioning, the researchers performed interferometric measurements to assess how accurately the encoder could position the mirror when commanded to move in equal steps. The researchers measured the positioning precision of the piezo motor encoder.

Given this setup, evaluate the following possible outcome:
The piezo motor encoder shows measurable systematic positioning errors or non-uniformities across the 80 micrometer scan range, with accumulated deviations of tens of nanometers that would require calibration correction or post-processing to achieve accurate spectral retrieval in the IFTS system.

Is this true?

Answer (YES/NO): NO